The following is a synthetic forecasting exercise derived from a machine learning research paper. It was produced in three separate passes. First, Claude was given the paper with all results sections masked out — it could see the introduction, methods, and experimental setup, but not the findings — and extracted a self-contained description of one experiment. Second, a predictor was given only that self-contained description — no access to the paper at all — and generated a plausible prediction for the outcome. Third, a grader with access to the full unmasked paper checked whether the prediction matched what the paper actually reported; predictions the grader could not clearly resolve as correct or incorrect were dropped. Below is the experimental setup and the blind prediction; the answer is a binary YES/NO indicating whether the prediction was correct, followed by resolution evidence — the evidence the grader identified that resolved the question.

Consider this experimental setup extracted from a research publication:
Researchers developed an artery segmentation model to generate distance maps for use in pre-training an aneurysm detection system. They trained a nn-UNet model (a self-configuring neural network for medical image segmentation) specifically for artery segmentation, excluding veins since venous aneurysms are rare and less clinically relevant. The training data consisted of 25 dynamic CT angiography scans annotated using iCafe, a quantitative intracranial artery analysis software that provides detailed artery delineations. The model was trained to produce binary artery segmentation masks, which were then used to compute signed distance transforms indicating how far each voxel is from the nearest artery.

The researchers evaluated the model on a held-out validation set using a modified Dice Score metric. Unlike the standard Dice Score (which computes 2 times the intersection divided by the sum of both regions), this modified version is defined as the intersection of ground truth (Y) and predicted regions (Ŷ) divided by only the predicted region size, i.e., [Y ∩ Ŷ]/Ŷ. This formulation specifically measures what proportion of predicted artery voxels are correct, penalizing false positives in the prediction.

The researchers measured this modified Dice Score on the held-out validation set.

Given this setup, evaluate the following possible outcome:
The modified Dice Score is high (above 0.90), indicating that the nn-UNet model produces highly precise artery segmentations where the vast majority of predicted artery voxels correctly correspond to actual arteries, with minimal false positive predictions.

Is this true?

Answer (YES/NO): NO